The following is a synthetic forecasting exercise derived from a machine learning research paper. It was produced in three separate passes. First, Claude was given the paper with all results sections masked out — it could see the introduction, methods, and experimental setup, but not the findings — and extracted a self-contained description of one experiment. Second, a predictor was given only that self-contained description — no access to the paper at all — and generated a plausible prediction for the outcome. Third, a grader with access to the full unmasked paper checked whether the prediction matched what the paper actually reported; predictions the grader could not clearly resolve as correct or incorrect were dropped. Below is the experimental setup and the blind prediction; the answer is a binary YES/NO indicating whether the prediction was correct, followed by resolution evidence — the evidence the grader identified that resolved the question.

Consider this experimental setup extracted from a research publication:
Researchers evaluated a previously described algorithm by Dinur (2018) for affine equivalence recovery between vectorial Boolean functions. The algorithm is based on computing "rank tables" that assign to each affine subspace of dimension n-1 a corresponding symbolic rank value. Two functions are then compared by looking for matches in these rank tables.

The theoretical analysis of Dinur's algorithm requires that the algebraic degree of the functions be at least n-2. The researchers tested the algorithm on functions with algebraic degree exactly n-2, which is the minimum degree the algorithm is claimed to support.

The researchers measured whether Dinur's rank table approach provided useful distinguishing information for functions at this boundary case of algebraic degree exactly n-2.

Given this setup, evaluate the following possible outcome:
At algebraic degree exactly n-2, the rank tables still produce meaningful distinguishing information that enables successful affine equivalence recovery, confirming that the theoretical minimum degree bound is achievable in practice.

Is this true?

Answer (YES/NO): NO